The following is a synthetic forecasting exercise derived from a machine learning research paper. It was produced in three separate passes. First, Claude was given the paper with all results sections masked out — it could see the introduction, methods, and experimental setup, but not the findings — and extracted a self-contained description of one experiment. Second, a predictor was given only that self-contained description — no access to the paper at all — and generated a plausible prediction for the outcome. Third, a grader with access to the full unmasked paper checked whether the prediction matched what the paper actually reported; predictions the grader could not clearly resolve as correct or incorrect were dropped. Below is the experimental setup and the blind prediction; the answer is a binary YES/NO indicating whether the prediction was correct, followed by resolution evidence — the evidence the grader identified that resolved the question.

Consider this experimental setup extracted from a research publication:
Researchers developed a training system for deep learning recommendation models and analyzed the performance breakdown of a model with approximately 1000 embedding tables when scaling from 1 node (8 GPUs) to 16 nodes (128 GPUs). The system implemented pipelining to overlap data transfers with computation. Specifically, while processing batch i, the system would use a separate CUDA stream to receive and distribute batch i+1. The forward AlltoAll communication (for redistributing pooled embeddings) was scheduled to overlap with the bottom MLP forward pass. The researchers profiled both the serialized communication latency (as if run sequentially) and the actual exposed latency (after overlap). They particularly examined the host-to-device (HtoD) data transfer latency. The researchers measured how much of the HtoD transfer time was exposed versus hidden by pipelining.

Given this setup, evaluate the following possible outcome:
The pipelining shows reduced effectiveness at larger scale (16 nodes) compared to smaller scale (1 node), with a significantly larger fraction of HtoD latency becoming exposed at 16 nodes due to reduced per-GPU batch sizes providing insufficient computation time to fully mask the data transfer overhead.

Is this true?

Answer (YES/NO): NO